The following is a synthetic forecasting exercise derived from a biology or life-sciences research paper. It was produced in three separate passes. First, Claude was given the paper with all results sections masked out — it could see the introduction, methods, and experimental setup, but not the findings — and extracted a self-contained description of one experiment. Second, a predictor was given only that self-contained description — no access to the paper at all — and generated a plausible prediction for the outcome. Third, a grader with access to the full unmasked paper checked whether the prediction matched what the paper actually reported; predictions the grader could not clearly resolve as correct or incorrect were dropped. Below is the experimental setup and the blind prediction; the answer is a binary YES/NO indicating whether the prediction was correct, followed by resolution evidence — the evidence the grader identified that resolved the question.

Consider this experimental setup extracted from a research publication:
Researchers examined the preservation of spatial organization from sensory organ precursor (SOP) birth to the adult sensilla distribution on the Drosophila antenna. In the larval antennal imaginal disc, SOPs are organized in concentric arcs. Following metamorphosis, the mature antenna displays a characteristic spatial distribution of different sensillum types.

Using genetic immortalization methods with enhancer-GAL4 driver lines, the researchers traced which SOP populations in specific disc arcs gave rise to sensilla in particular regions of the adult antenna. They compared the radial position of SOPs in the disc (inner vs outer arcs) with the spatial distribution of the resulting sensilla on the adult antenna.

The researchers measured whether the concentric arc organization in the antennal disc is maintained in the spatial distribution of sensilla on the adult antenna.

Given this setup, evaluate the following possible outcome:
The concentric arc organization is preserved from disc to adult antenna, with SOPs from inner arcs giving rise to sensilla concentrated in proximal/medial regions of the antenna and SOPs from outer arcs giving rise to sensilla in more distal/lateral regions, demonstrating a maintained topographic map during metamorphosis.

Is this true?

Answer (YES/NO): NO